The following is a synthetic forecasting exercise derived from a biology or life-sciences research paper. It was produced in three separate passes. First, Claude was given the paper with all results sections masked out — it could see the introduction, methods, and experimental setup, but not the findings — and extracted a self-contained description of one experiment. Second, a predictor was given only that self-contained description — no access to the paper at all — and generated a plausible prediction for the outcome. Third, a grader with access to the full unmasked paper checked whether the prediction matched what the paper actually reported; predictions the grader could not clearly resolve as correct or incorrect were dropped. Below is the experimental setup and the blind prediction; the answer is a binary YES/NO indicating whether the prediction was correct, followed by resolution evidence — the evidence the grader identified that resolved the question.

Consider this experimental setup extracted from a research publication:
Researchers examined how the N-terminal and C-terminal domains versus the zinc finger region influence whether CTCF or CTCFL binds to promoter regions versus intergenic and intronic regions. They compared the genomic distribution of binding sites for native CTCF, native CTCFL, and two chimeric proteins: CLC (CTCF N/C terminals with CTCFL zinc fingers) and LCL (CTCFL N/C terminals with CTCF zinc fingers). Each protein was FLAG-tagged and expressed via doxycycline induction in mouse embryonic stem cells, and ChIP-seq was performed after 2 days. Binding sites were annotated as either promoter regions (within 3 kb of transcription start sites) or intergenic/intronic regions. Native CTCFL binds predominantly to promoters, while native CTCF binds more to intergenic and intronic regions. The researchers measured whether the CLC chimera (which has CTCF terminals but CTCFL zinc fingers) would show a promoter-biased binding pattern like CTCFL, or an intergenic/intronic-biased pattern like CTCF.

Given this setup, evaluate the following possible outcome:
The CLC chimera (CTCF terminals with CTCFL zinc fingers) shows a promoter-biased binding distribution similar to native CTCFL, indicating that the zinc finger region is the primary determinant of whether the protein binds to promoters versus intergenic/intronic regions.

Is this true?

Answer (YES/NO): NO